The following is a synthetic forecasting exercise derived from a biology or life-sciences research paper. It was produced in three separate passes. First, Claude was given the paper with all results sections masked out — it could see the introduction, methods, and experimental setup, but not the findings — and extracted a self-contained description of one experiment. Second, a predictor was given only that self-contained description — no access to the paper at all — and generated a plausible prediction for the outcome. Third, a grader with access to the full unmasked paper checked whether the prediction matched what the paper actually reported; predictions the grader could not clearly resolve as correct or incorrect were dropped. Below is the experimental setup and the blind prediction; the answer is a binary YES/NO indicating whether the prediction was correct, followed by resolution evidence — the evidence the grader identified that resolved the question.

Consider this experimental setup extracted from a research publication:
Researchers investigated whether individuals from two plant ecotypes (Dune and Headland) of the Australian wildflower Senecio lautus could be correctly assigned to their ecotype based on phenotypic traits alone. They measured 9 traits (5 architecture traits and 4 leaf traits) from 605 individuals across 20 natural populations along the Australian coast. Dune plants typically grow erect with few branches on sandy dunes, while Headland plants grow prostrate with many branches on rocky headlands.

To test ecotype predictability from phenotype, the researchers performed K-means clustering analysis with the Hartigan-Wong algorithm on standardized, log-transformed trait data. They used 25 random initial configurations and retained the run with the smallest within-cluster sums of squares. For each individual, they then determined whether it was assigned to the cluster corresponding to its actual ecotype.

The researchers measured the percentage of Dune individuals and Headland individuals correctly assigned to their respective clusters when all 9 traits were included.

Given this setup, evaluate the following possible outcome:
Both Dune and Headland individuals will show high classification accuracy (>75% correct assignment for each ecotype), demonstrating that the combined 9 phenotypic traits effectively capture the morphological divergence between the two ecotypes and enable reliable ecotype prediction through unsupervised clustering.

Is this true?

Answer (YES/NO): YES